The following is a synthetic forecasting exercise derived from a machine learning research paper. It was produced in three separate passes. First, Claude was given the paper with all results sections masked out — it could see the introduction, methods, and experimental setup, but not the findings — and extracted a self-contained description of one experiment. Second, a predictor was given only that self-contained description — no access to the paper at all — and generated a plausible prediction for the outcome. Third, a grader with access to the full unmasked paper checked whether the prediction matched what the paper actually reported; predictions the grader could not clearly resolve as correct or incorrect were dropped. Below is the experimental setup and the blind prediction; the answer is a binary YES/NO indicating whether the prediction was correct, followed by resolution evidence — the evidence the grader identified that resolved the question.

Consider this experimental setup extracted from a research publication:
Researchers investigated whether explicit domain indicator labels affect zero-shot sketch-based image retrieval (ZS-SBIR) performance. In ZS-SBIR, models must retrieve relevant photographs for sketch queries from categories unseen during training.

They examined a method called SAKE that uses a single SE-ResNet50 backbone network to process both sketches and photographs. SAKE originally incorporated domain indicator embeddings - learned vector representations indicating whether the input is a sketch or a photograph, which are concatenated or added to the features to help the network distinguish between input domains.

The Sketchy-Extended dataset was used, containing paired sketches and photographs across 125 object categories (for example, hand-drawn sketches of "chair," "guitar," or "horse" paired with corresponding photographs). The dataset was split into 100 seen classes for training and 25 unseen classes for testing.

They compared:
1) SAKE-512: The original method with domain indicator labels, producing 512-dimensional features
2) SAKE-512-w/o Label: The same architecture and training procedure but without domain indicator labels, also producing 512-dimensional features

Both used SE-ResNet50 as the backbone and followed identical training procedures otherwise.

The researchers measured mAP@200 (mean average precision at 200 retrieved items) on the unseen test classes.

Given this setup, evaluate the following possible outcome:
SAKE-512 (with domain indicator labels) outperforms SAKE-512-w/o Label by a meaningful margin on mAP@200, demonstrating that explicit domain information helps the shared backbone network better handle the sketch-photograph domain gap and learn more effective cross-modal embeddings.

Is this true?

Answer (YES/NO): YES